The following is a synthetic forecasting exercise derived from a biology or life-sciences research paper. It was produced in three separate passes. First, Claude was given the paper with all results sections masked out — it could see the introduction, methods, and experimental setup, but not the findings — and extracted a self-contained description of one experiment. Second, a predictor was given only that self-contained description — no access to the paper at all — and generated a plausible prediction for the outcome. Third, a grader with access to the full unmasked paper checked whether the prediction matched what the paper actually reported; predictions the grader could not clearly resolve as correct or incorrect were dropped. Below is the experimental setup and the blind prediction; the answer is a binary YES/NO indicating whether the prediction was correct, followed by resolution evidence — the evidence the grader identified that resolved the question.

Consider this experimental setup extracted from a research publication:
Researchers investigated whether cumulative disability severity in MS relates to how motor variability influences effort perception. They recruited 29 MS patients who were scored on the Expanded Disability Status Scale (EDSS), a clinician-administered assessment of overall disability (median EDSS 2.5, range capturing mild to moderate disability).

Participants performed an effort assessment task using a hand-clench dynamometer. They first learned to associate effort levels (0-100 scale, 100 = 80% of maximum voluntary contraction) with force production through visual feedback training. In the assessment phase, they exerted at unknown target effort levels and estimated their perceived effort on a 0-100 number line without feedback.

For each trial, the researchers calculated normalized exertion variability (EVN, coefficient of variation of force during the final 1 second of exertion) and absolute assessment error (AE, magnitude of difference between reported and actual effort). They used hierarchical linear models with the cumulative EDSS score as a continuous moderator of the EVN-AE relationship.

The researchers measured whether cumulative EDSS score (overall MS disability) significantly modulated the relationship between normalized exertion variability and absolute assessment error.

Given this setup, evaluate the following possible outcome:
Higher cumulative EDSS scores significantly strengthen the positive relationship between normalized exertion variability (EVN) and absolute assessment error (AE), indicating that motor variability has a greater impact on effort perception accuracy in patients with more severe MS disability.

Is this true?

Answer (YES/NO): YES